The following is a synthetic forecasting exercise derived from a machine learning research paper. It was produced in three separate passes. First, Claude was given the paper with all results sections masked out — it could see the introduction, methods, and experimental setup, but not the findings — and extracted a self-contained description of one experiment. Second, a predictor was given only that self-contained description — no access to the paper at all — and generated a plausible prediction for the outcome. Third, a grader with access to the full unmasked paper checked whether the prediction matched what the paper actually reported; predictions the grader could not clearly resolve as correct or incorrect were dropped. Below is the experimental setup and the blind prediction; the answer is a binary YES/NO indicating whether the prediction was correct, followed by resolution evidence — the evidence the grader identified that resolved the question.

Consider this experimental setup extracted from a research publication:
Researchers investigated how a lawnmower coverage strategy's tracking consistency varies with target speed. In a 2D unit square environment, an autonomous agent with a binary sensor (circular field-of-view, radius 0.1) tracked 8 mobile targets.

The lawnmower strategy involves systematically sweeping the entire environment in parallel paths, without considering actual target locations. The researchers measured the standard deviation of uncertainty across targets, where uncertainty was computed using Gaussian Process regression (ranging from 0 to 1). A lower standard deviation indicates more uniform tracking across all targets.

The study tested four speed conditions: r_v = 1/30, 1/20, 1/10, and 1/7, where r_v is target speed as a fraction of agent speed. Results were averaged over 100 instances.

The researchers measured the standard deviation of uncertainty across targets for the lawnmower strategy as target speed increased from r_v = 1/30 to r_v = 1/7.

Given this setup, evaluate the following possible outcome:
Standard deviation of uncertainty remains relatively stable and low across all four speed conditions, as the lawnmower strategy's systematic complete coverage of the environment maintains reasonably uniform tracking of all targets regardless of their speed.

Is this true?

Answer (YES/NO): NO